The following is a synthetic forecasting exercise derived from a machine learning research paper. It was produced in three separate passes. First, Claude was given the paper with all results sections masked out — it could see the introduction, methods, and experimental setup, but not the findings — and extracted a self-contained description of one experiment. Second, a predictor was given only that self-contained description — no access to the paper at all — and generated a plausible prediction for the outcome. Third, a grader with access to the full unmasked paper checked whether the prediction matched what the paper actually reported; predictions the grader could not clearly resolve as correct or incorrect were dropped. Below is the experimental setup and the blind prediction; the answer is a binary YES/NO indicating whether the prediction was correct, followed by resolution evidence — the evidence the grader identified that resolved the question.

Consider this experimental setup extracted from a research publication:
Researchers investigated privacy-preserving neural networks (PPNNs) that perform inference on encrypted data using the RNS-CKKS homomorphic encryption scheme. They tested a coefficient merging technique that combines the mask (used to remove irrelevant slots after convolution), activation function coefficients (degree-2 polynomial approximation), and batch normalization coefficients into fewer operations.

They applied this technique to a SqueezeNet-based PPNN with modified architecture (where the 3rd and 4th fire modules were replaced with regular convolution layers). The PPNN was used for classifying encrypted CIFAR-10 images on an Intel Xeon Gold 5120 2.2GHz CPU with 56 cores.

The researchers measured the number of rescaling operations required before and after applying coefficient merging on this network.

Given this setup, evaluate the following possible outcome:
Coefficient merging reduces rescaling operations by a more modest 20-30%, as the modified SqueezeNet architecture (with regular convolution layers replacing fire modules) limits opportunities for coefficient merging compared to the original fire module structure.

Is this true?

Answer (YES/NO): NO